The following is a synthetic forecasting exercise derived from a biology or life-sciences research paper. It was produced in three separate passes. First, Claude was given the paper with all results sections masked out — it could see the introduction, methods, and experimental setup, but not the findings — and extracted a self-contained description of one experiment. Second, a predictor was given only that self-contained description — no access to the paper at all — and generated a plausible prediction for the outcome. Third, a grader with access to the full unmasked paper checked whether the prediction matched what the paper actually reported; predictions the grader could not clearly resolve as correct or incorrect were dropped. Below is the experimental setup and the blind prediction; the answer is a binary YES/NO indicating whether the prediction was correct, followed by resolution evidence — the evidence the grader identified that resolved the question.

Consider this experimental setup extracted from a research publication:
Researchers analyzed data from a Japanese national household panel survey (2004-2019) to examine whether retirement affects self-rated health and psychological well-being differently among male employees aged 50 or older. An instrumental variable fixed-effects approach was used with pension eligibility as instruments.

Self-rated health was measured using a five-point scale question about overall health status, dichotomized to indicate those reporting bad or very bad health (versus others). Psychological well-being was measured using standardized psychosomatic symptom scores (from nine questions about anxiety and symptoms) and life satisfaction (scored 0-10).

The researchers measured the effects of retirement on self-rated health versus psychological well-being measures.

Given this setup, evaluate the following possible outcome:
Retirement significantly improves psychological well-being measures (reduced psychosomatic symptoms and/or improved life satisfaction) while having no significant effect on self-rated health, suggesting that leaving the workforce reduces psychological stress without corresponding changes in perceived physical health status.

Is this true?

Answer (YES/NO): YES